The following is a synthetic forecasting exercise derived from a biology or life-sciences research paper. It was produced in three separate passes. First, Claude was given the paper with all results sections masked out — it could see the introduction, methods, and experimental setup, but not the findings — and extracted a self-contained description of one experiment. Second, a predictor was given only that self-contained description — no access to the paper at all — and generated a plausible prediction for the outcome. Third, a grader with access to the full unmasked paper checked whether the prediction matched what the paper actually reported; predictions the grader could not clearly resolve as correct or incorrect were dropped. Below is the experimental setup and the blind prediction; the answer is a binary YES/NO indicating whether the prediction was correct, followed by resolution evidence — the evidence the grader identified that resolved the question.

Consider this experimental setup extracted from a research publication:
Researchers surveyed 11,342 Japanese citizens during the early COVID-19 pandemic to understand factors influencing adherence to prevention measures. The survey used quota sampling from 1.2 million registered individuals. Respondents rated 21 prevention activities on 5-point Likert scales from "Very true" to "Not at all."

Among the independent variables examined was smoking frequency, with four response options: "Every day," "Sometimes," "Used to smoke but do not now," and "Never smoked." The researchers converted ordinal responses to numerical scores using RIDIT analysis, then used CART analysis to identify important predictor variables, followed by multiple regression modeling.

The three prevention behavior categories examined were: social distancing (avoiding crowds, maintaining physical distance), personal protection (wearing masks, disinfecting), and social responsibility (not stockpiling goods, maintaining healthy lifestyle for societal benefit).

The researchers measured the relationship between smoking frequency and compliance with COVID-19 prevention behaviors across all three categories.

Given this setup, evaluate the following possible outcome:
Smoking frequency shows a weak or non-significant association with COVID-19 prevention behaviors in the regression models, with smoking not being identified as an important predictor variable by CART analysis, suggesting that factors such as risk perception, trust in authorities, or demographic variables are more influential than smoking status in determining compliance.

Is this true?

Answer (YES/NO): NO